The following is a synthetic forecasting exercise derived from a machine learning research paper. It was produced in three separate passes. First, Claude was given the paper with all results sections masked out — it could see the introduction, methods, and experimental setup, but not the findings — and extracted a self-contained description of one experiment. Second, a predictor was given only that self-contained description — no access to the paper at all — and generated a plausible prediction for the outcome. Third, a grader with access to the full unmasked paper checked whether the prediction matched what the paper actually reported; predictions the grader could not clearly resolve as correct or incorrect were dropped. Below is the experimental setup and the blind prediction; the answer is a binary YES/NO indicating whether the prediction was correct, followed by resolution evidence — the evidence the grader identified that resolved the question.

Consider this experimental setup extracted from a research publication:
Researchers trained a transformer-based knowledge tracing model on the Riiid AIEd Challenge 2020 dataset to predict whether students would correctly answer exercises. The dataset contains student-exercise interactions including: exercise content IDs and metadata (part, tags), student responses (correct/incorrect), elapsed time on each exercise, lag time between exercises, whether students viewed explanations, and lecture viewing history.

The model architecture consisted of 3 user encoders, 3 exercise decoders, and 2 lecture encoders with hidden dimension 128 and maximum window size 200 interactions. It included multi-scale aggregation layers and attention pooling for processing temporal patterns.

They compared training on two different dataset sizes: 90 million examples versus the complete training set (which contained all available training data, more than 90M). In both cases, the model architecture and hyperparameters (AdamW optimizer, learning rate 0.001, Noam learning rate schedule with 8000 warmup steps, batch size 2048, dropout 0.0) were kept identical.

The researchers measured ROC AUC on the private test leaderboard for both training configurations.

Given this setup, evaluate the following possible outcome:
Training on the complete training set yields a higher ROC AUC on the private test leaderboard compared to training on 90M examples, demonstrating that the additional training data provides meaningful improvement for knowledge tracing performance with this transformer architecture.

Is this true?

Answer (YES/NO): NO